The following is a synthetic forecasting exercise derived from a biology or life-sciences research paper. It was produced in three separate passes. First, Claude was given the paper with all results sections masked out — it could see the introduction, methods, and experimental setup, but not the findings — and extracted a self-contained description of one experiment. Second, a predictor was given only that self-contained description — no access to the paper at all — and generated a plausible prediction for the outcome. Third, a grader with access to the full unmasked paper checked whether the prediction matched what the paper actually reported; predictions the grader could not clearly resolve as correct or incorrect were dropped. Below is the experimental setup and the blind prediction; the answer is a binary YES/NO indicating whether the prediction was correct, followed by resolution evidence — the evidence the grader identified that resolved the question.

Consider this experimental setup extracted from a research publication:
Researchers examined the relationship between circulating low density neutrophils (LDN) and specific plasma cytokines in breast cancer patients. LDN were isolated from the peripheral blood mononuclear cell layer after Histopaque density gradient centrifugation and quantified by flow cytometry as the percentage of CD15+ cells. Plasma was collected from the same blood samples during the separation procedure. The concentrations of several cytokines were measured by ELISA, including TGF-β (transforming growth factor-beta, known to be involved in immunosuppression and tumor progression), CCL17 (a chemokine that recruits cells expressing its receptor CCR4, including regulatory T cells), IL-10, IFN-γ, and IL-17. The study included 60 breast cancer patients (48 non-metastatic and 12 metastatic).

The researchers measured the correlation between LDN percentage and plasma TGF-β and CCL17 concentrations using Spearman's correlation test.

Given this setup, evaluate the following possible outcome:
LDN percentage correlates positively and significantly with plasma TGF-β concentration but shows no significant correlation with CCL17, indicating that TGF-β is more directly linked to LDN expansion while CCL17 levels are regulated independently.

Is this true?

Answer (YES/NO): NO